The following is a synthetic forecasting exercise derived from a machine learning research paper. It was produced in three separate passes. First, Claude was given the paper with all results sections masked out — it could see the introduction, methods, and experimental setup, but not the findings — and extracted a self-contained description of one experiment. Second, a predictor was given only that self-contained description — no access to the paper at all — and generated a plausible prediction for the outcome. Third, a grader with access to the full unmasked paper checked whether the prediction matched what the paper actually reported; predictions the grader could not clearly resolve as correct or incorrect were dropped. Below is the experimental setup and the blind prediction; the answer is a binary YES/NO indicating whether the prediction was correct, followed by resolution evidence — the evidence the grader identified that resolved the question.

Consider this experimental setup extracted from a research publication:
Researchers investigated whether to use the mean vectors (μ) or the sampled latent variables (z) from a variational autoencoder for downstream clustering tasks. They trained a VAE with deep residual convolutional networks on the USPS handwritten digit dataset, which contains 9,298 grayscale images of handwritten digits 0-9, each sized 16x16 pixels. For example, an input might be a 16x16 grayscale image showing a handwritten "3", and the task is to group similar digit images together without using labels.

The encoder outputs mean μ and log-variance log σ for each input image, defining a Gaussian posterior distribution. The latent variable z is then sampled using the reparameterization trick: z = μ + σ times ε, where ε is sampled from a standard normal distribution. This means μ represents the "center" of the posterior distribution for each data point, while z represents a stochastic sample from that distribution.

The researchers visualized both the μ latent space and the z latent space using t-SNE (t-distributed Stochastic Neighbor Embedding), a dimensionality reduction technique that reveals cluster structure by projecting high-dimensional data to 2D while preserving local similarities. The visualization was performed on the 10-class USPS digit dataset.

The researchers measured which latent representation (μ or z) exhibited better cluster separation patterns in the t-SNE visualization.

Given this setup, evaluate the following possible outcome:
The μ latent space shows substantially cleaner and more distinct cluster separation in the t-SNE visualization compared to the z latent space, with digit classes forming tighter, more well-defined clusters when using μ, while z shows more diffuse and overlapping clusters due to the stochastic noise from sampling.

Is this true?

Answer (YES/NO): YES